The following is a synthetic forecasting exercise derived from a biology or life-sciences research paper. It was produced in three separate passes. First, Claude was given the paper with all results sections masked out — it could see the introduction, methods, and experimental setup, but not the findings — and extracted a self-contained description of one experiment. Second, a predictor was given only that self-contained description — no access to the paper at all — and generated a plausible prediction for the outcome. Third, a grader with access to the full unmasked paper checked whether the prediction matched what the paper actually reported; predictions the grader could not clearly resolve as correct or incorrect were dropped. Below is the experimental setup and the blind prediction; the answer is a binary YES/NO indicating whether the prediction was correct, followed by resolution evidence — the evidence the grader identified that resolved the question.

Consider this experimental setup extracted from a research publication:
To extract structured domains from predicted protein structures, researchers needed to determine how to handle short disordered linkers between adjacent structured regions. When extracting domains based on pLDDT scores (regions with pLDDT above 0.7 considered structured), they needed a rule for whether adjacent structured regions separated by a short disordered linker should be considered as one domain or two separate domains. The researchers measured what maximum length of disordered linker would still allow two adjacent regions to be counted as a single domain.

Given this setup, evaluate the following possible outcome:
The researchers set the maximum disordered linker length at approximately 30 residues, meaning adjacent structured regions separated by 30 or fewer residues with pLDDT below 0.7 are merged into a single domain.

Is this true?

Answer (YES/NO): NO